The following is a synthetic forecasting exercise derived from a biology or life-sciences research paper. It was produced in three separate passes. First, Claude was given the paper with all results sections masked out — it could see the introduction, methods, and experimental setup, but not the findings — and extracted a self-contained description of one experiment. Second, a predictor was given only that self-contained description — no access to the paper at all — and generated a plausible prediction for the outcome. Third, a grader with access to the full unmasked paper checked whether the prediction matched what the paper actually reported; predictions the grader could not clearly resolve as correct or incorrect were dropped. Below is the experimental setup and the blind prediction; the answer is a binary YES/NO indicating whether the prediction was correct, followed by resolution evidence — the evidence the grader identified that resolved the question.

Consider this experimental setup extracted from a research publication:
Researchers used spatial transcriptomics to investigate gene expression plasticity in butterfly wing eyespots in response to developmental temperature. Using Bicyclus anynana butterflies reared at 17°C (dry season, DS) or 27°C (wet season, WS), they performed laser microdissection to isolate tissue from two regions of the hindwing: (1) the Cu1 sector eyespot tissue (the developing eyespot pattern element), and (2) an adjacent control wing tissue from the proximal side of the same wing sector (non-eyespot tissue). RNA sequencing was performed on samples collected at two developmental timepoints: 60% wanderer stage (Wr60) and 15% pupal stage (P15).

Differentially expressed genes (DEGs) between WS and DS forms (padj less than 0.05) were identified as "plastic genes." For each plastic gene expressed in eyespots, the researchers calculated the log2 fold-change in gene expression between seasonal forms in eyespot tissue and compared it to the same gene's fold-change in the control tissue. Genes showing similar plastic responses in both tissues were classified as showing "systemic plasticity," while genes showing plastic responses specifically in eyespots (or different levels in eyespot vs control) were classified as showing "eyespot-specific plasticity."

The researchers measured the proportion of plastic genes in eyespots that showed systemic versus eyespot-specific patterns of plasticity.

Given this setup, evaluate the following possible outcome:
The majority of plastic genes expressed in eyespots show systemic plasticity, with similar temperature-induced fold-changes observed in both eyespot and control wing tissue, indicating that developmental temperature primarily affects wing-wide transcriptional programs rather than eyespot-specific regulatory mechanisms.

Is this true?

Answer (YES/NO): YES